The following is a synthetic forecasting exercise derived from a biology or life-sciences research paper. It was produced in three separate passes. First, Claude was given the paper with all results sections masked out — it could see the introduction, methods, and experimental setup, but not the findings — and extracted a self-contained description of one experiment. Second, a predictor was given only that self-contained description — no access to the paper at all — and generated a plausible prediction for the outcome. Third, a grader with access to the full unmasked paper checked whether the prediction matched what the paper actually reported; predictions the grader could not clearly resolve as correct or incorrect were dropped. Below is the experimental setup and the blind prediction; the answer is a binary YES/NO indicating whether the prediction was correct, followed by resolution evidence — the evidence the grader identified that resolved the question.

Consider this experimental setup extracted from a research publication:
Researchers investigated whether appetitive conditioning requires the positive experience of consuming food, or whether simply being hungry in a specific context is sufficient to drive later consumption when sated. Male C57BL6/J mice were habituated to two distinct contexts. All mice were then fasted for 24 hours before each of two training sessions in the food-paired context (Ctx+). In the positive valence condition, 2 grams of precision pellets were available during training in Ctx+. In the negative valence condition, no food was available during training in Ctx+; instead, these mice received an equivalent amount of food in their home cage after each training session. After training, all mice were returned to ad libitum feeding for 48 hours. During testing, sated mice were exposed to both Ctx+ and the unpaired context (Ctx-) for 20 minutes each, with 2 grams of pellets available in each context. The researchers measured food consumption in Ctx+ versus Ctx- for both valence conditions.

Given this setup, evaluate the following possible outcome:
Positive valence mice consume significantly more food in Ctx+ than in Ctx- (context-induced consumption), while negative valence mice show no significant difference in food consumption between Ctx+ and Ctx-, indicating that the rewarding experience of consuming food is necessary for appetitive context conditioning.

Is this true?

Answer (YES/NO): NO